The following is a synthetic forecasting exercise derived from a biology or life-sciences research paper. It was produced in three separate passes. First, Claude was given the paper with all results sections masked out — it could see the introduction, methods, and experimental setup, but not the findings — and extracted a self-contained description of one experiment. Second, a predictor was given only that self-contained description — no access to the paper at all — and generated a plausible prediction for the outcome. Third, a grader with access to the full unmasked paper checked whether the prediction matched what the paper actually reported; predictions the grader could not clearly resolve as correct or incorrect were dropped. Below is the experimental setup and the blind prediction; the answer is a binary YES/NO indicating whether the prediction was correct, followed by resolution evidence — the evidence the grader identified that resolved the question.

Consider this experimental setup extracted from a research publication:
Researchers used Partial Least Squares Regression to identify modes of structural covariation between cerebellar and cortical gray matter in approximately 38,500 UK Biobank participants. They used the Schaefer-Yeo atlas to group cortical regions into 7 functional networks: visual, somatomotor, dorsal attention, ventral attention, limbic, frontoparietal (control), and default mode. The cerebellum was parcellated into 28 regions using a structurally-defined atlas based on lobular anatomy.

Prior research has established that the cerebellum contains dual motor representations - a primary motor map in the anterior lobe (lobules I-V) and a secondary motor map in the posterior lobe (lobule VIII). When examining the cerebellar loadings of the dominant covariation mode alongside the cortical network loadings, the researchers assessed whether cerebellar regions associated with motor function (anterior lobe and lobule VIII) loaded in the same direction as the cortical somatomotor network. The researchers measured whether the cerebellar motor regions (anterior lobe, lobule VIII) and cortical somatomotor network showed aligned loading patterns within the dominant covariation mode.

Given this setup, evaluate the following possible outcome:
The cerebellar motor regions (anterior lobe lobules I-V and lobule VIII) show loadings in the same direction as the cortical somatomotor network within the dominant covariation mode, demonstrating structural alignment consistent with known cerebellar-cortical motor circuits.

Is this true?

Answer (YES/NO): YES